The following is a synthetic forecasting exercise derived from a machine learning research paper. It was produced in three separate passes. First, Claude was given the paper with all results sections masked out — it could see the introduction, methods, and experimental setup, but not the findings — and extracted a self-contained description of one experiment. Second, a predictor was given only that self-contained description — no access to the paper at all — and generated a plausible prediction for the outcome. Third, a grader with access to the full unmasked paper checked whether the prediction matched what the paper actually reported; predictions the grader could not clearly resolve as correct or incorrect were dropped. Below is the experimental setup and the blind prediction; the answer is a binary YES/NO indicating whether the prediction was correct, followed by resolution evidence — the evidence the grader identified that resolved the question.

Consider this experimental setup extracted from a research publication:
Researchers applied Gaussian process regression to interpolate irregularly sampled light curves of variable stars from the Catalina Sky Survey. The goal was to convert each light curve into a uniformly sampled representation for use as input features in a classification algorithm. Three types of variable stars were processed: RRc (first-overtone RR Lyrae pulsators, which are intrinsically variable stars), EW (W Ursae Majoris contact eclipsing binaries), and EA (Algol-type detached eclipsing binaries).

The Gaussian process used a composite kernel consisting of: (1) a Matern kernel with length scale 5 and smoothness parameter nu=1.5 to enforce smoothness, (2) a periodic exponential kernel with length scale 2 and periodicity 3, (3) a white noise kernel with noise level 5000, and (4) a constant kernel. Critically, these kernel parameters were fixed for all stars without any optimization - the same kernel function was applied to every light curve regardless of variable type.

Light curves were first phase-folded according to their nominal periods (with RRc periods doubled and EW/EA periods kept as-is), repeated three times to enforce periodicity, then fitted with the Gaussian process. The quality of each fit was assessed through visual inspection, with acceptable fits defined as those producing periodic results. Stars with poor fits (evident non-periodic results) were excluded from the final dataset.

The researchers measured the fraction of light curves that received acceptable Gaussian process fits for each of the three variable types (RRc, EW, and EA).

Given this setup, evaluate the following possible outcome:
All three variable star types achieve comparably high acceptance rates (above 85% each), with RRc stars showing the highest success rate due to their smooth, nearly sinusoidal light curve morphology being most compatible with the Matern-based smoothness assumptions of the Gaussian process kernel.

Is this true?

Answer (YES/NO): NO